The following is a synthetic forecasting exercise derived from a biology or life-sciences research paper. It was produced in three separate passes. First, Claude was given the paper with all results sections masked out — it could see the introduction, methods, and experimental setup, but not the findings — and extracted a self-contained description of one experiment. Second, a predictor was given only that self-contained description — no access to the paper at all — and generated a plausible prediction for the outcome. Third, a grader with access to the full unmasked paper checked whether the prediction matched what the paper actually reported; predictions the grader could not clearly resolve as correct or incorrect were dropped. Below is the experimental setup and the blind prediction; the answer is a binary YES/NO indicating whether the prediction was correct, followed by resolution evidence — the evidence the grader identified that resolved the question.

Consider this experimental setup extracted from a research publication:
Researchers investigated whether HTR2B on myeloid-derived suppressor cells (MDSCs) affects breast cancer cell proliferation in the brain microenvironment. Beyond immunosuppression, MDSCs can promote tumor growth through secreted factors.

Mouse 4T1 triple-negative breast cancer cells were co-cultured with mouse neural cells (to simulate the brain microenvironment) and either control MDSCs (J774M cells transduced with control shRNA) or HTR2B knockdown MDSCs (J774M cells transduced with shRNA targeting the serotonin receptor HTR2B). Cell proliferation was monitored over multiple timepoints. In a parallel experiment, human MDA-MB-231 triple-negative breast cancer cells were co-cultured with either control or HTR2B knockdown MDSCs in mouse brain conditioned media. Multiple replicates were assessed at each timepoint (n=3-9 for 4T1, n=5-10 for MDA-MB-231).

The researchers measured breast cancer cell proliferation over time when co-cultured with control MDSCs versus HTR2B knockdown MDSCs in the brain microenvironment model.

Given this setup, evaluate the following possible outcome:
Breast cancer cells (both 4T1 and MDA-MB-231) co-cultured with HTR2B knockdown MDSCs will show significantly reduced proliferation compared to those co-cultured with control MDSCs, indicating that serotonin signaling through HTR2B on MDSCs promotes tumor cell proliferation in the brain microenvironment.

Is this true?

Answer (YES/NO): YES